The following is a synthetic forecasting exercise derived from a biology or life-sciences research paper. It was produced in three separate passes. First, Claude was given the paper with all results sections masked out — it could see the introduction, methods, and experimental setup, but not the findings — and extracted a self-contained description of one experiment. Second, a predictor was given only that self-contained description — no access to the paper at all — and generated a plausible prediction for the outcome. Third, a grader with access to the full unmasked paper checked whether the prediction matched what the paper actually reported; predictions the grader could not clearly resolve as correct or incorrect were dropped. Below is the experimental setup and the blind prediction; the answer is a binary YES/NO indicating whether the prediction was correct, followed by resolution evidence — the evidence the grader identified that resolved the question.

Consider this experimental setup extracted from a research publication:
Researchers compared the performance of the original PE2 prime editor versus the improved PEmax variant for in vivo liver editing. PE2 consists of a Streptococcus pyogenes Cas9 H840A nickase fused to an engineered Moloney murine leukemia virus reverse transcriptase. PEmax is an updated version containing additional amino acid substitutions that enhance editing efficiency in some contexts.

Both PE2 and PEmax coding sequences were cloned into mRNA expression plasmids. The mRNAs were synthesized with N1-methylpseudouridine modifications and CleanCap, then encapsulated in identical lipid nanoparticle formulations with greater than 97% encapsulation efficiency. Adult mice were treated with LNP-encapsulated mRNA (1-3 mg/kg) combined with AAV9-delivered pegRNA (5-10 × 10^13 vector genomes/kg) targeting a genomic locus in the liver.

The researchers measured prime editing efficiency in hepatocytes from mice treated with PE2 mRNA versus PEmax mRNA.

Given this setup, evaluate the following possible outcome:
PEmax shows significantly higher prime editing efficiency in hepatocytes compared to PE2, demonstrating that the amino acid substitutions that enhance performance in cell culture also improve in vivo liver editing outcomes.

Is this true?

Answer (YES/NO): NO